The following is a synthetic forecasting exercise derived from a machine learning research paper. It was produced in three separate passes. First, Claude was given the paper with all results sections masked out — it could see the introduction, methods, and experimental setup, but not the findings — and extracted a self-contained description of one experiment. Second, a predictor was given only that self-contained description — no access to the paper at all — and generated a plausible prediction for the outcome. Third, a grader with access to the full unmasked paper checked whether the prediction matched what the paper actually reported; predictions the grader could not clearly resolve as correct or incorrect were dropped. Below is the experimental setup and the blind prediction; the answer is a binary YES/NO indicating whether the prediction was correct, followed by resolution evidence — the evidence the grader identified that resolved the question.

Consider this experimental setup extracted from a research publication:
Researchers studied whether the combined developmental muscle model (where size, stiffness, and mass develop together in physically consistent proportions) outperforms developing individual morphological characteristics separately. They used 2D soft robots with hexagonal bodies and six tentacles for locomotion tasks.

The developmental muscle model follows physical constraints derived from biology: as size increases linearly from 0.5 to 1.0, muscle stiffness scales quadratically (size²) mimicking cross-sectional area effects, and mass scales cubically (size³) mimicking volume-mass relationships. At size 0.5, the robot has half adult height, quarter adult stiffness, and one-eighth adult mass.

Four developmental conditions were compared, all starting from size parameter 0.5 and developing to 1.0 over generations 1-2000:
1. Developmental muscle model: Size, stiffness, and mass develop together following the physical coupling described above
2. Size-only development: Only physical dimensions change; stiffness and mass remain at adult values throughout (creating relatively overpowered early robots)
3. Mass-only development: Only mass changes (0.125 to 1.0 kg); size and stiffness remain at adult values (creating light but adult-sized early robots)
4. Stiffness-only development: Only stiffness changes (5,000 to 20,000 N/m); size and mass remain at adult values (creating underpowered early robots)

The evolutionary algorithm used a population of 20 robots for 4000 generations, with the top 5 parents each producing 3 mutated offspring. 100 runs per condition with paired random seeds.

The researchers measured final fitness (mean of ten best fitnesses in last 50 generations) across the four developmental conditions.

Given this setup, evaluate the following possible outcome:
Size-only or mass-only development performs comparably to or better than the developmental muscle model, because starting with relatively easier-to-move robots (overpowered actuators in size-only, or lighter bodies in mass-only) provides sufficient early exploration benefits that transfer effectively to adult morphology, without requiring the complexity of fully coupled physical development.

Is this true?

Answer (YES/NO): YES